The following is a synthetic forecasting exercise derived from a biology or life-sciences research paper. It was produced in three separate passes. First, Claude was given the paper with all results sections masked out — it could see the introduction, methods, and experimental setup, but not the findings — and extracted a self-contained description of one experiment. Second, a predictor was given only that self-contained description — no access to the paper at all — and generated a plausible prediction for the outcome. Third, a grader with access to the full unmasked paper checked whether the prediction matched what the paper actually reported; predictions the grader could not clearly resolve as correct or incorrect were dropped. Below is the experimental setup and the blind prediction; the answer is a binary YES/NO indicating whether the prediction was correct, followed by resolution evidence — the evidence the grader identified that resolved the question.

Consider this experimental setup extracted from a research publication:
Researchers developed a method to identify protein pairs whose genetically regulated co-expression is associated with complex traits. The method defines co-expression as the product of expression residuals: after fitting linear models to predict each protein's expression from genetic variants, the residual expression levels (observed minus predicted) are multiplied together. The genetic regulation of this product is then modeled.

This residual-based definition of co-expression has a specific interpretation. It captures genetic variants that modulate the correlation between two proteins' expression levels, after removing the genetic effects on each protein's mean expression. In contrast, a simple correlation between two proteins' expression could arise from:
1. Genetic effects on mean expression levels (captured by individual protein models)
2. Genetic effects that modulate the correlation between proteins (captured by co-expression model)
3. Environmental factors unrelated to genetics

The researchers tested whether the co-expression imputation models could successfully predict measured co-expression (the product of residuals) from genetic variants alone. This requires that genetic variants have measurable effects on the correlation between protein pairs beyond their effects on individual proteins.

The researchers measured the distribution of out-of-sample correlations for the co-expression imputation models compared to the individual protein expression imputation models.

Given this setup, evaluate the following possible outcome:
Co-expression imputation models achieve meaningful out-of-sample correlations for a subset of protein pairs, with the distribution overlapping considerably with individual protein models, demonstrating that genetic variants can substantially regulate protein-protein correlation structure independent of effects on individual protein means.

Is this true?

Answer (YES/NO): NO